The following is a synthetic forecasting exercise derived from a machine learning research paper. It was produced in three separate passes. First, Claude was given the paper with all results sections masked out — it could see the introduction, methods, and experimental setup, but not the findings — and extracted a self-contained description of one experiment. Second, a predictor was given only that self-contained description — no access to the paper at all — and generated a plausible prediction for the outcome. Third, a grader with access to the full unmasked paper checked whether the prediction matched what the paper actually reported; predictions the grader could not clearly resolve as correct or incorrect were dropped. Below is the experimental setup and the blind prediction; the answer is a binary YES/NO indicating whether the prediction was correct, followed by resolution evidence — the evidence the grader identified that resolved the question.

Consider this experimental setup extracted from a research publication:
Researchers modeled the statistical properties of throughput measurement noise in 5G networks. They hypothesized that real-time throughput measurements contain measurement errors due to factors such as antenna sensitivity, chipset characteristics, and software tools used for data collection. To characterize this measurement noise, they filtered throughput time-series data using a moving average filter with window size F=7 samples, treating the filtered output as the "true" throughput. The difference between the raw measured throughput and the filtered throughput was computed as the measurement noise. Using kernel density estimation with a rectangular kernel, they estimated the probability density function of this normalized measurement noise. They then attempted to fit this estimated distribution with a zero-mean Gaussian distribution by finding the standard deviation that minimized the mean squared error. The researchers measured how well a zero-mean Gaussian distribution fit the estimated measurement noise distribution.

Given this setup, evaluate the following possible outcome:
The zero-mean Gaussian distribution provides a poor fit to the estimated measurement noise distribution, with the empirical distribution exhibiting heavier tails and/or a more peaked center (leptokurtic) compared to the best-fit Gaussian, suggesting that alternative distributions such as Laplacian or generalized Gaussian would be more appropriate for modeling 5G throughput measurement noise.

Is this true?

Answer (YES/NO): NO